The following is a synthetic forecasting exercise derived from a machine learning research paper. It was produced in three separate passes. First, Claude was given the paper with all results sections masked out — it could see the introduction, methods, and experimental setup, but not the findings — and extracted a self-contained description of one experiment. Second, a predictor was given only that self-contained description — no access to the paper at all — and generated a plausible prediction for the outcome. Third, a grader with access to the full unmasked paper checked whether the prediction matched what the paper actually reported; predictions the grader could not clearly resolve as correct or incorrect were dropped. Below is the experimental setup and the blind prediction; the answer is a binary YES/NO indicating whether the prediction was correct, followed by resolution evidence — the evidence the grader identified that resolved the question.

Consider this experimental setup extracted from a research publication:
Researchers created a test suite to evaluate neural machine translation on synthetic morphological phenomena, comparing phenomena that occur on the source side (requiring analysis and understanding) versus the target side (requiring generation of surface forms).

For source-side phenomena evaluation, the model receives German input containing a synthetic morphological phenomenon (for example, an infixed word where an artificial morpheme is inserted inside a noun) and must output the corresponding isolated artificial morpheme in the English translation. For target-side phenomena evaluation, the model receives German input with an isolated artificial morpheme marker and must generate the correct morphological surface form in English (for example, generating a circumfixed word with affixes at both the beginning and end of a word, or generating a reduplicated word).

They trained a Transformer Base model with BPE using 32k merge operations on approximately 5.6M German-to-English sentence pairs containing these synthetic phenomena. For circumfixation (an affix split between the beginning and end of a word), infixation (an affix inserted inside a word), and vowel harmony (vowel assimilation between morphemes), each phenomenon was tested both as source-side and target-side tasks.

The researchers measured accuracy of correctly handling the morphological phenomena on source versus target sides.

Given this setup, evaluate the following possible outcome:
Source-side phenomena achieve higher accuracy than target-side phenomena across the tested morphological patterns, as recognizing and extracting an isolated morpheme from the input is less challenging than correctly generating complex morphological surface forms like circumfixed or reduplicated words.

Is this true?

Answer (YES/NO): YES